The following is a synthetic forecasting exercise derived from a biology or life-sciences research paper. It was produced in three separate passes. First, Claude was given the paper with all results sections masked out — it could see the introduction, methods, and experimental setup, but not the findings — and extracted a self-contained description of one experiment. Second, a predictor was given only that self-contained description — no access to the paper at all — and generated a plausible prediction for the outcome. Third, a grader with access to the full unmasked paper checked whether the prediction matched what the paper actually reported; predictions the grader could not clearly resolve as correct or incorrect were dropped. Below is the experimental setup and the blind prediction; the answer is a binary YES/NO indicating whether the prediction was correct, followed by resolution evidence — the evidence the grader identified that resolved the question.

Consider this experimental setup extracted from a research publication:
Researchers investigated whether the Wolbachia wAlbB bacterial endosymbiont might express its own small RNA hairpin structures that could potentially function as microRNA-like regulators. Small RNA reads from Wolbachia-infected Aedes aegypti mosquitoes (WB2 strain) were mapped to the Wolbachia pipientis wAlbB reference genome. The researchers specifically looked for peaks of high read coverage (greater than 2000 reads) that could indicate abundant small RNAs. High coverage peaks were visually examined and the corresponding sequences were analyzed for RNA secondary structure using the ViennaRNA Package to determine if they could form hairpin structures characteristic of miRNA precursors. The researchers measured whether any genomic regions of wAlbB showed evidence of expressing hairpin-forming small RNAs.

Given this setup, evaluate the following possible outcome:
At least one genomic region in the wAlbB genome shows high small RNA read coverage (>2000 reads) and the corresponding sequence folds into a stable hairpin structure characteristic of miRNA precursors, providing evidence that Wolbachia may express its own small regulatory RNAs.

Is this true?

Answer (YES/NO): YES